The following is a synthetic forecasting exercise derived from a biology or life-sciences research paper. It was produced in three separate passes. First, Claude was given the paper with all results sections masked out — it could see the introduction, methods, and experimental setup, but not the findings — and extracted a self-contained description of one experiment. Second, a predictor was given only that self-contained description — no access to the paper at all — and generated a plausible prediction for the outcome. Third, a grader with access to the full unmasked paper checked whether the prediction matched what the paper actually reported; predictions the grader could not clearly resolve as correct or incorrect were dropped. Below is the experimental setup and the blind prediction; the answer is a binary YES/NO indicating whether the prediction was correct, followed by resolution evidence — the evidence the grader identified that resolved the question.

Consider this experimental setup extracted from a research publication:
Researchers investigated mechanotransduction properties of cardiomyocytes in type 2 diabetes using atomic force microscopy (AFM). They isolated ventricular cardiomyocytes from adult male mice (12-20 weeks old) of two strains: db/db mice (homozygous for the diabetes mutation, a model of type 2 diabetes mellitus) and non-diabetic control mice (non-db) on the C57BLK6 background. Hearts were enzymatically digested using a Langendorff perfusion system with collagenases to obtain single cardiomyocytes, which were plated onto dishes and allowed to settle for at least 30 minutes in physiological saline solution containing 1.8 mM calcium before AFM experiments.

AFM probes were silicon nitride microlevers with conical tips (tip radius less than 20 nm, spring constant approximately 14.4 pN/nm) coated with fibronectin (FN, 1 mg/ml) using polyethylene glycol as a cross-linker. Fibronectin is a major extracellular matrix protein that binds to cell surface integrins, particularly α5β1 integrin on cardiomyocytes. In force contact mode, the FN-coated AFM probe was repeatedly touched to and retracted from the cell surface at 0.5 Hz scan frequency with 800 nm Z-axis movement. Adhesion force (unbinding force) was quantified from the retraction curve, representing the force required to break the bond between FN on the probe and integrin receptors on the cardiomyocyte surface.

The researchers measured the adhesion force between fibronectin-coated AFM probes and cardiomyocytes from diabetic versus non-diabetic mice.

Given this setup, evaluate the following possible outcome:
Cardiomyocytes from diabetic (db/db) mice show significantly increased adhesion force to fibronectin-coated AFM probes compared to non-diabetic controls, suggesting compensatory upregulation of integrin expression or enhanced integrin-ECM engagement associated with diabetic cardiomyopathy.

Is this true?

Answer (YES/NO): YES